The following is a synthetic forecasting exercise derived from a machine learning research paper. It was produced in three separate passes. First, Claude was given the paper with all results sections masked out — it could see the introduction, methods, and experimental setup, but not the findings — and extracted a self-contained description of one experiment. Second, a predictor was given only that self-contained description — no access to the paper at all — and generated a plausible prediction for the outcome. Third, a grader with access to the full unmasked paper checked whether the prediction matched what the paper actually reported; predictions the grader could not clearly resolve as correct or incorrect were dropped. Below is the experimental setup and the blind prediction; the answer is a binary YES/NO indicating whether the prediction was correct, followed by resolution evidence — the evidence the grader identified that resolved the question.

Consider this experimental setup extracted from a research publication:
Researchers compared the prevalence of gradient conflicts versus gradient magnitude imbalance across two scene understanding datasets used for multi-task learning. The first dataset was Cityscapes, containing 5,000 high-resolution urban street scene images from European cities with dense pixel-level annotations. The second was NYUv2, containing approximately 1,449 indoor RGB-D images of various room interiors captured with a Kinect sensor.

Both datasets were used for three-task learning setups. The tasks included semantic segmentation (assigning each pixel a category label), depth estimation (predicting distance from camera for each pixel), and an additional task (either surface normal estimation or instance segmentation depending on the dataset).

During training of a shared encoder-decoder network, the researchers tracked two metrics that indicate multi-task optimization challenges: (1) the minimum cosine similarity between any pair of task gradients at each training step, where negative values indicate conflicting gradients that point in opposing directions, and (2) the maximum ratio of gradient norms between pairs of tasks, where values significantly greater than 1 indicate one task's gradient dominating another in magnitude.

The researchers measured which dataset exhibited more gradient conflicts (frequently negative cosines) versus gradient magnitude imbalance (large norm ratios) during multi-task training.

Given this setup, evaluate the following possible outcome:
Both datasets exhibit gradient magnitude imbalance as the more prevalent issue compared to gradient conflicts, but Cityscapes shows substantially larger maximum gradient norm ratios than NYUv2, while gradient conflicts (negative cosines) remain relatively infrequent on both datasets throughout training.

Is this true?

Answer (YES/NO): NO